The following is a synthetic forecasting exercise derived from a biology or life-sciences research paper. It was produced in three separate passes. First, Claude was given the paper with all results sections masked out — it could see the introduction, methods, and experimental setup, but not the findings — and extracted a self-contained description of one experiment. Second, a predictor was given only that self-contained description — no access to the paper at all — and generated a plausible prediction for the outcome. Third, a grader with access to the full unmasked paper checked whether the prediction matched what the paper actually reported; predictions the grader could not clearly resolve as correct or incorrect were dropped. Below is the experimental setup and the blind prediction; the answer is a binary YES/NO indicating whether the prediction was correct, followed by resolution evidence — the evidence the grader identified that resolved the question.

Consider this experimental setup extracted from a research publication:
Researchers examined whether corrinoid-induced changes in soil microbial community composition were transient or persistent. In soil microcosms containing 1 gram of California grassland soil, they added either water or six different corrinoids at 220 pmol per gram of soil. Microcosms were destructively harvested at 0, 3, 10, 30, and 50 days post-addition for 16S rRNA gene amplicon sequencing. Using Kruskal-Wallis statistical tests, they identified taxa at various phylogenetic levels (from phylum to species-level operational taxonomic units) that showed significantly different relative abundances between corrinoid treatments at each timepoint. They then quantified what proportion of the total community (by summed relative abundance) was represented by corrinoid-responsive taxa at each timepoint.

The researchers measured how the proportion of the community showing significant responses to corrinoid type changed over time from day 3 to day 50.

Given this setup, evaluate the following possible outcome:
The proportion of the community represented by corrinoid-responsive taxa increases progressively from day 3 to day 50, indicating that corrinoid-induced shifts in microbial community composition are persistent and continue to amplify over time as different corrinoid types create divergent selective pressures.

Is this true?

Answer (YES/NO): NO